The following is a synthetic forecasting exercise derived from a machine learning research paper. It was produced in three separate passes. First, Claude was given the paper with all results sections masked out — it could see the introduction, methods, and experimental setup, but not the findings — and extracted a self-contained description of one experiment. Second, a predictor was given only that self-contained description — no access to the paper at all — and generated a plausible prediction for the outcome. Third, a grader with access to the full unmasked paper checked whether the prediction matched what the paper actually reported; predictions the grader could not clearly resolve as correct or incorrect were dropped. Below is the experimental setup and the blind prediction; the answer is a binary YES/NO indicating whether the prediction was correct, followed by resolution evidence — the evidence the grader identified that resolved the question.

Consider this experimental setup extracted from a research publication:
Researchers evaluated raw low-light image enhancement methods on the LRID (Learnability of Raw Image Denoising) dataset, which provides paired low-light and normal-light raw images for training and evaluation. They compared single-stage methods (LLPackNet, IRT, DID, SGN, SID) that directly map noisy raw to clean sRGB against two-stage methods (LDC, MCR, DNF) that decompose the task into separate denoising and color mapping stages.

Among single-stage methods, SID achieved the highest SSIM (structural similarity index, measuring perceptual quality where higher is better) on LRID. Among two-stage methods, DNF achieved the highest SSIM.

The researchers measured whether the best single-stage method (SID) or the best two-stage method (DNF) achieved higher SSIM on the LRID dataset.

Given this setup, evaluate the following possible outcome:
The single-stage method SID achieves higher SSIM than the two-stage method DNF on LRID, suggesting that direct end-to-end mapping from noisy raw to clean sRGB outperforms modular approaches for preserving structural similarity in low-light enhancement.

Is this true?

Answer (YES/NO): NO